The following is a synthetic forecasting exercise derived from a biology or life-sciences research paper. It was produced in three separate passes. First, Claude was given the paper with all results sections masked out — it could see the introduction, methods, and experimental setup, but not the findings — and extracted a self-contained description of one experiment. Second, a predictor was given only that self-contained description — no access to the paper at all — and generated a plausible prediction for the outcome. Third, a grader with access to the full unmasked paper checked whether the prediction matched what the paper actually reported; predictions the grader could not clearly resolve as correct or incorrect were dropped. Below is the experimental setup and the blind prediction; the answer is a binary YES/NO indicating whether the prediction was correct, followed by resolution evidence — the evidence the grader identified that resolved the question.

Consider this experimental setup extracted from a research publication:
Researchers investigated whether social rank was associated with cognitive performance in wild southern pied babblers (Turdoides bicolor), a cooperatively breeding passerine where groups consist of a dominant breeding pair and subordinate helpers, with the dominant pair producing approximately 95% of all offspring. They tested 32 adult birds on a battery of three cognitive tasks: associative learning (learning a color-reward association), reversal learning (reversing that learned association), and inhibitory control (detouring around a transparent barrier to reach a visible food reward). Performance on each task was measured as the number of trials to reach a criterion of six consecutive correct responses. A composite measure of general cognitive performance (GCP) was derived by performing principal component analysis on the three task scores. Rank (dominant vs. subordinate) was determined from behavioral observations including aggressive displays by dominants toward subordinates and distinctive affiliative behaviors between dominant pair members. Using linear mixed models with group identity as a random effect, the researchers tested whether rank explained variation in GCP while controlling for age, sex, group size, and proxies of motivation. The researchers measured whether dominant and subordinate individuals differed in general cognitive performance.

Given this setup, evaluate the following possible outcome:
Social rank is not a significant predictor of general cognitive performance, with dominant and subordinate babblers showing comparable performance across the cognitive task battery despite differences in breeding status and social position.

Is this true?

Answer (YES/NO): YES